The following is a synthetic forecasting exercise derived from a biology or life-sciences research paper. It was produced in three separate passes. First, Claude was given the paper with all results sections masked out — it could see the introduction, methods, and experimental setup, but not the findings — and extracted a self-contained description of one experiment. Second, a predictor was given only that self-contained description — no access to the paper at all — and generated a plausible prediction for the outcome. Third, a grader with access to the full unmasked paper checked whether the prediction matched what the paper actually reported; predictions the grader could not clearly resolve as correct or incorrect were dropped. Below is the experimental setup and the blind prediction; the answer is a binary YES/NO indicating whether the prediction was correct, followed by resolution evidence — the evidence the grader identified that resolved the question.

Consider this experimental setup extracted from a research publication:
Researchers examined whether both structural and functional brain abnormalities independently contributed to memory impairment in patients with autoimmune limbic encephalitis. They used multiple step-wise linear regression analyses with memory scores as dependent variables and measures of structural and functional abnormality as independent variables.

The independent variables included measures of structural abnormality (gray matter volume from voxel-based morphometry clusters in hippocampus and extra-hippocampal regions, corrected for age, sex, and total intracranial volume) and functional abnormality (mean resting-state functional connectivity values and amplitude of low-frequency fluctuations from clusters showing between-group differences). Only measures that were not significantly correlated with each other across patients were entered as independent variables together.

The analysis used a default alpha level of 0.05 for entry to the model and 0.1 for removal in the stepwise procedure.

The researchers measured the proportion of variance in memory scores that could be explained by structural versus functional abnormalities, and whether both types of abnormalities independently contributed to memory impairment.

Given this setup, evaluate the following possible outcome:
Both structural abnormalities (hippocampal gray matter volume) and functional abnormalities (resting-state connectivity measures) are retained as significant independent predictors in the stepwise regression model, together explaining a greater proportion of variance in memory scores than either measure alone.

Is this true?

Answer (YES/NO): NO